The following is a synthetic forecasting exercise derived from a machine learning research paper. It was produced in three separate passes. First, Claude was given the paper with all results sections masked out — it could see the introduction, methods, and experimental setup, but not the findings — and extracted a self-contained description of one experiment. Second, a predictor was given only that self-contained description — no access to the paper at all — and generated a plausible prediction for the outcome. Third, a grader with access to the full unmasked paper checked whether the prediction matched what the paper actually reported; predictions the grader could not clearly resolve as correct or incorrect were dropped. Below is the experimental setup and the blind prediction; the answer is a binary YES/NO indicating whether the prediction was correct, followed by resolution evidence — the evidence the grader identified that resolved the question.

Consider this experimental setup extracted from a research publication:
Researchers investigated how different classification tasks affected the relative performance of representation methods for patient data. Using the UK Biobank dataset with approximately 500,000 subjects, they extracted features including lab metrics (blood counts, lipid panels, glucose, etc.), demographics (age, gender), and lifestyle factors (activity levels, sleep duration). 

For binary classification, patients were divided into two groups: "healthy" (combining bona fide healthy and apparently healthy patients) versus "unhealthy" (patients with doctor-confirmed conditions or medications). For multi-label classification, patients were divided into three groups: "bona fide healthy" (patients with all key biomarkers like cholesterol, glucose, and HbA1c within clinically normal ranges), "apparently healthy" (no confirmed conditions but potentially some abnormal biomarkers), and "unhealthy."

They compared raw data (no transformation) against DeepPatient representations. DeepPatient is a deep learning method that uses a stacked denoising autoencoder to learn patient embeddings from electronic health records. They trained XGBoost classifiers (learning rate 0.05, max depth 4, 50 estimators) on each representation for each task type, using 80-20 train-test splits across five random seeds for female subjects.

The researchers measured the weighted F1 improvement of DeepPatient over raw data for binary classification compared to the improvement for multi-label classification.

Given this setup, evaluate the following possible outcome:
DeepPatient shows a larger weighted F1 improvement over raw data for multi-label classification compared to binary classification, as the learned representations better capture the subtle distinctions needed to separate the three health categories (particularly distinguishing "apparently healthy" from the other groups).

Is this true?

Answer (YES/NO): YES